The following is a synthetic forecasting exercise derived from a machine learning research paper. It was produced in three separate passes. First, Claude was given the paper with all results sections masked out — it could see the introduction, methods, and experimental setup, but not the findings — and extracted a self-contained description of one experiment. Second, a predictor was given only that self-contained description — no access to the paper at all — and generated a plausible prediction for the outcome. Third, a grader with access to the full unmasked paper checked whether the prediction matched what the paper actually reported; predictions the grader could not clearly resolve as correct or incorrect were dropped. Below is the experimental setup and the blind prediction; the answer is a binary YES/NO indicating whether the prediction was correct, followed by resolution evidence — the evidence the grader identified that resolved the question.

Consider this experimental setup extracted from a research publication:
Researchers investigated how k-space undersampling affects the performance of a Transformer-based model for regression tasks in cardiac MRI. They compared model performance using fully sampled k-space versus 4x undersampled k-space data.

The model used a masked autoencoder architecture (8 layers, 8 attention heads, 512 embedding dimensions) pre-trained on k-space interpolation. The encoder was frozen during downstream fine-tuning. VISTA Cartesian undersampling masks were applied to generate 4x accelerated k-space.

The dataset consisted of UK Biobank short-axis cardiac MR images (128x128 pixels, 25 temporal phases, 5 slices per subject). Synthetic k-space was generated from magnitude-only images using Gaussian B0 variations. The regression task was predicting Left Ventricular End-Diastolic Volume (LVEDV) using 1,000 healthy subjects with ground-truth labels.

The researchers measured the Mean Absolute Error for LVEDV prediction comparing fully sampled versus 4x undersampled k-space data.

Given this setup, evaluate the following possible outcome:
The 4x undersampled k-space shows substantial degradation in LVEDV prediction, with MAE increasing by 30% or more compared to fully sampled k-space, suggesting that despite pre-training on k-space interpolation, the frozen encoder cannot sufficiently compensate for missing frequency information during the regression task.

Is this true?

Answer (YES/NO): NO